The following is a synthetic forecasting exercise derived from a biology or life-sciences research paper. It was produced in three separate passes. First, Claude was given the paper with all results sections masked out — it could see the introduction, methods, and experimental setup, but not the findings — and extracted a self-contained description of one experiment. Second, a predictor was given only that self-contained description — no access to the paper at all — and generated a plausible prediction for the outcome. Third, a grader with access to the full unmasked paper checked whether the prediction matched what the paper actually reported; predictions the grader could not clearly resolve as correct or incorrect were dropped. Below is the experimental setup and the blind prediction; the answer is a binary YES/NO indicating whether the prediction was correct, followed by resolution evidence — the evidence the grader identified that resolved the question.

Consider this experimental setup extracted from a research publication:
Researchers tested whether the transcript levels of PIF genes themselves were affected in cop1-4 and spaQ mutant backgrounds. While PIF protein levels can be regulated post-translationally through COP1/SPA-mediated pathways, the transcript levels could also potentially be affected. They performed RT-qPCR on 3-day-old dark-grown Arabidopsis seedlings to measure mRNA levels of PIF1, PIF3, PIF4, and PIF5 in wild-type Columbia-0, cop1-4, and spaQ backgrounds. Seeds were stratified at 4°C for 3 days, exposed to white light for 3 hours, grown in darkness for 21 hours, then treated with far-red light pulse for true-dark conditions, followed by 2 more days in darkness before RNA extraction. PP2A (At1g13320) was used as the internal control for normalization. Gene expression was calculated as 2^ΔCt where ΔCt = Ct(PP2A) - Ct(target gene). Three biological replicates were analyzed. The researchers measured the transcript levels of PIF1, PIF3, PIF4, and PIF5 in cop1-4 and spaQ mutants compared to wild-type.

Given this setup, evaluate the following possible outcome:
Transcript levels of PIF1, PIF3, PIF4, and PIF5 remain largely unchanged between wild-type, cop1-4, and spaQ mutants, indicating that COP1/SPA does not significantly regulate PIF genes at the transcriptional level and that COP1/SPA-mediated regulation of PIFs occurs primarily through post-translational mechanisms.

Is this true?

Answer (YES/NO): NO